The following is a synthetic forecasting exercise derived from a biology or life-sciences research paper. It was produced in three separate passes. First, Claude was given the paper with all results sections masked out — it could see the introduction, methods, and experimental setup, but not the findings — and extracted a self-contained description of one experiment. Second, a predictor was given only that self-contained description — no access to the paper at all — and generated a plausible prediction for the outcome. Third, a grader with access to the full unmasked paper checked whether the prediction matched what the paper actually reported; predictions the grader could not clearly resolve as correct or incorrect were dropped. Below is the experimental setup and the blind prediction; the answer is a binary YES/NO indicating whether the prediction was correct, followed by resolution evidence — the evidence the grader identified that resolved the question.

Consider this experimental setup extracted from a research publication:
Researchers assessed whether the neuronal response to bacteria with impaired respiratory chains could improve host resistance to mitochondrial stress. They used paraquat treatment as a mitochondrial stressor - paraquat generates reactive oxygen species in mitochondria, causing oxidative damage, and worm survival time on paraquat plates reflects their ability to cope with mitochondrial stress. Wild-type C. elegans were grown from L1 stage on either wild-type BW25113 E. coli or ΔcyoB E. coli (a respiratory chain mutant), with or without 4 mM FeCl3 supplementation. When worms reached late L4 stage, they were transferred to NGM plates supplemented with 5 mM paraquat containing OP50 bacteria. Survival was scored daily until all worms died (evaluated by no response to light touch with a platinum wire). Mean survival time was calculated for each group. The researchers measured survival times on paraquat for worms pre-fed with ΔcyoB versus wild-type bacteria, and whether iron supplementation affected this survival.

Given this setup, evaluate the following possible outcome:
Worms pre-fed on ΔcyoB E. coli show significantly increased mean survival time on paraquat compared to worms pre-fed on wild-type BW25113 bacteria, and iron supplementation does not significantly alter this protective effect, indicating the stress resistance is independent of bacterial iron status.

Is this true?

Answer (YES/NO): NO